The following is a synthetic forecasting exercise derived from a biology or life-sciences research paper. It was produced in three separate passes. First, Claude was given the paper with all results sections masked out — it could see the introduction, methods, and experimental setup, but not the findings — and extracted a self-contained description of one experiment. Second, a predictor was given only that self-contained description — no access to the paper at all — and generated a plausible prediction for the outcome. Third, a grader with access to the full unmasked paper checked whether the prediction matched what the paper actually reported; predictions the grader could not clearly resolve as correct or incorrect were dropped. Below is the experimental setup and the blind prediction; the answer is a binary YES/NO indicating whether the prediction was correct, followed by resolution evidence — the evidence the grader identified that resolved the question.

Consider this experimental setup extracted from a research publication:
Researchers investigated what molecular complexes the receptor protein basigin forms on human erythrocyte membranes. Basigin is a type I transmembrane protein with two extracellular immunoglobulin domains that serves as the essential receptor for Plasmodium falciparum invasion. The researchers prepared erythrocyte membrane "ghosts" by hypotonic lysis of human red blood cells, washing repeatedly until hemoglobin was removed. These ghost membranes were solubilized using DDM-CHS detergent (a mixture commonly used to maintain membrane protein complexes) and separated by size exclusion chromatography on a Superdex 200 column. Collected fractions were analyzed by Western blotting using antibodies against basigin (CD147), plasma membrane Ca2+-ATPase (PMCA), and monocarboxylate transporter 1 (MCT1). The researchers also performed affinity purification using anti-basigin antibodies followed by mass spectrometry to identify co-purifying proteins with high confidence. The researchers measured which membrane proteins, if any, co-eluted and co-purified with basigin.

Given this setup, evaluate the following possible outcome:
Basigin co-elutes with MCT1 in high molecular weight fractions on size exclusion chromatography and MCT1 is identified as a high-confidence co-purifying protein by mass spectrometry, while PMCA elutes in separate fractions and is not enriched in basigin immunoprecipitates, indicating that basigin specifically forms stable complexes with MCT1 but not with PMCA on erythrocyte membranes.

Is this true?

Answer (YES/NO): NO